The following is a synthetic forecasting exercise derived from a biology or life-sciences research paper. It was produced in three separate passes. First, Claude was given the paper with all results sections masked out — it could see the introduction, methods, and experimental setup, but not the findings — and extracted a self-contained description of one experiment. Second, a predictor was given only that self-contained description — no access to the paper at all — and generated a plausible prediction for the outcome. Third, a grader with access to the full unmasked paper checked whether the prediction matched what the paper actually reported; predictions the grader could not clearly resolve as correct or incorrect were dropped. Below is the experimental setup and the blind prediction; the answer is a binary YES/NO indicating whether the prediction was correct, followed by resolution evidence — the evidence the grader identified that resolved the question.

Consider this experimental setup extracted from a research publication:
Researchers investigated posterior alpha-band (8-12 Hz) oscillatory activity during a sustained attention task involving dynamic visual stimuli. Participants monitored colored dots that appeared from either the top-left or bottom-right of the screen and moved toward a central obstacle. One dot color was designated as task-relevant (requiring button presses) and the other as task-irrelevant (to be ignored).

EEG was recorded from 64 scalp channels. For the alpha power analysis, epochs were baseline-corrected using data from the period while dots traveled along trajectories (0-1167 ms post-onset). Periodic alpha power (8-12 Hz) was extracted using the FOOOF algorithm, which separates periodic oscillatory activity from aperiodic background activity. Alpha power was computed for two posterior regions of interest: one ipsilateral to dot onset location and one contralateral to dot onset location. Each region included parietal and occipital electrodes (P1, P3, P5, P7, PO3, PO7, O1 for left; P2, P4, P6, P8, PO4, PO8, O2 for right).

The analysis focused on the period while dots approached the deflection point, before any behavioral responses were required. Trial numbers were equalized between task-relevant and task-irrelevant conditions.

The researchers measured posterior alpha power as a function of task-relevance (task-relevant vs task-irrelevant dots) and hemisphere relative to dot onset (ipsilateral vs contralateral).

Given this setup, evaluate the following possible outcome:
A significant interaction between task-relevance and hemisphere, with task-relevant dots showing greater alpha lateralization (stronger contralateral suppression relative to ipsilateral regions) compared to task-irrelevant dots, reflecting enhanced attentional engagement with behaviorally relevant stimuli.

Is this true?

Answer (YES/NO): NO